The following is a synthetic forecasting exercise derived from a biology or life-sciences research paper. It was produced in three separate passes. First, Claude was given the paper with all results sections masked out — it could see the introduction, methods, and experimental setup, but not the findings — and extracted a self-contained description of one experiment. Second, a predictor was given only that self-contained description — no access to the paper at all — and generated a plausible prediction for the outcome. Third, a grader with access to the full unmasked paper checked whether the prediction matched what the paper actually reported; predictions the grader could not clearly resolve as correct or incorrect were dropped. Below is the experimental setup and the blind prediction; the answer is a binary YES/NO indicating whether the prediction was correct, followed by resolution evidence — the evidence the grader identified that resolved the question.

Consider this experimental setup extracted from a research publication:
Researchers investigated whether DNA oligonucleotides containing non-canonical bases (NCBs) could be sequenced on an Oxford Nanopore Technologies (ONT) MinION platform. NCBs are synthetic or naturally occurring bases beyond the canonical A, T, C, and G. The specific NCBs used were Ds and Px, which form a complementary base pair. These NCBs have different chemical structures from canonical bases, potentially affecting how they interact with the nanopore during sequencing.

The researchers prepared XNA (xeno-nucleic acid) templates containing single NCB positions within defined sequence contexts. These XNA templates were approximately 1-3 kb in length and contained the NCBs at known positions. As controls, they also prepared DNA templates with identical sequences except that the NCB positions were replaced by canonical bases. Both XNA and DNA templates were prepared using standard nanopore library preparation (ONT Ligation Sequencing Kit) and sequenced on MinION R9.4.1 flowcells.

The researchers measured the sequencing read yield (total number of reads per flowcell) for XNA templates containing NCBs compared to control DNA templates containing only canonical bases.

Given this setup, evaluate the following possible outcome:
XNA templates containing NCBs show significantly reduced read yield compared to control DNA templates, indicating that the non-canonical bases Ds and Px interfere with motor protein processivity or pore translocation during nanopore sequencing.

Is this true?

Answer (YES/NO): NO